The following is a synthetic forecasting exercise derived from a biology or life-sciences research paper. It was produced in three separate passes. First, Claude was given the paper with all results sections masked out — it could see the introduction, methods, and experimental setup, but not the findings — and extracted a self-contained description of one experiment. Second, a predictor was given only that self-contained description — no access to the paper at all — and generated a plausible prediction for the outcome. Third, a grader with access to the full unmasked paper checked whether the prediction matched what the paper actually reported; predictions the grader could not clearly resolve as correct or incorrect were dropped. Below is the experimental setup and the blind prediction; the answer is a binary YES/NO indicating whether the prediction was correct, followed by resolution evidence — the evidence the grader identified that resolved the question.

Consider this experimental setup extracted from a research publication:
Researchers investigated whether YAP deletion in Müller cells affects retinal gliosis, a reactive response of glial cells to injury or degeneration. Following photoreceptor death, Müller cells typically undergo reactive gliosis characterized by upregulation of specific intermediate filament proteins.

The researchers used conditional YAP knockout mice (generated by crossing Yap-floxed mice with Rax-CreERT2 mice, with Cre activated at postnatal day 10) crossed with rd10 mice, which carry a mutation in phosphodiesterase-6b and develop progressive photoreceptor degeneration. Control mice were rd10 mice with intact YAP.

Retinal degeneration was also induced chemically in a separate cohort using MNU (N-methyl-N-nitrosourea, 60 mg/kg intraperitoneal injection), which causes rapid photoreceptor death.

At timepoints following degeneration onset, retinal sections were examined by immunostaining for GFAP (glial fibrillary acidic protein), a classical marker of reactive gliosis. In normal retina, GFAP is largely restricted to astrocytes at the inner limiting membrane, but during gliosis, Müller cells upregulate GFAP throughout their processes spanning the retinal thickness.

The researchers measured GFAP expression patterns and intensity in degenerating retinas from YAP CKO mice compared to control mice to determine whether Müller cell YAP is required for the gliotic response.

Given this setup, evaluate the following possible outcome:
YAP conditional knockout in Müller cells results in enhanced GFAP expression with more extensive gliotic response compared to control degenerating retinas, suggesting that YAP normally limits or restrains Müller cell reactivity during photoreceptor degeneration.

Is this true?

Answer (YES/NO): YES